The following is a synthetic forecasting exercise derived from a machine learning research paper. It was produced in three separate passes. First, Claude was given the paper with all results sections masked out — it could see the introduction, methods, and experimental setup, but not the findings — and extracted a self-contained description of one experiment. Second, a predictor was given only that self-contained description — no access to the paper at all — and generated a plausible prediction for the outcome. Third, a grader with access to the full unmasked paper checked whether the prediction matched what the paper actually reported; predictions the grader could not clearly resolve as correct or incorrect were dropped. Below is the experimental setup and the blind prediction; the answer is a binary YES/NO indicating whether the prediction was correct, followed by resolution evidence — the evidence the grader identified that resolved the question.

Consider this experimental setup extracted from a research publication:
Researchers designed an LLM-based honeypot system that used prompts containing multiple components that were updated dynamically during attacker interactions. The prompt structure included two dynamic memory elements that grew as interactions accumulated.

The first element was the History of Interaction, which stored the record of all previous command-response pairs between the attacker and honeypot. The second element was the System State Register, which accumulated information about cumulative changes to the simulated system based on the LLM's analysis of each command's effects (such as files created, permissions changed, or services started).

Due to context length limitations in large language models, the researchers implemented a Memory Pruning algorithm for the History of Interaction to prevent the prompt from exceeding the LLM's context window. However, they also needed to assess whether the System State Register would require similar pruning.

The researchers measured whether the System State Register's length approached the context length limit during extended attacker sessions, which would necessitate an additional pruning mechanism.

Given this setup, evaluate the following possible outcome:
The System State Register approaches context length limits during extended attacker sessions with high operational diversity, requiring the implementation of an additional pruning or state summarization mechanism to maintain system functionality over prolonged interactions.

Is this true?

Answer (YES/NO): NO